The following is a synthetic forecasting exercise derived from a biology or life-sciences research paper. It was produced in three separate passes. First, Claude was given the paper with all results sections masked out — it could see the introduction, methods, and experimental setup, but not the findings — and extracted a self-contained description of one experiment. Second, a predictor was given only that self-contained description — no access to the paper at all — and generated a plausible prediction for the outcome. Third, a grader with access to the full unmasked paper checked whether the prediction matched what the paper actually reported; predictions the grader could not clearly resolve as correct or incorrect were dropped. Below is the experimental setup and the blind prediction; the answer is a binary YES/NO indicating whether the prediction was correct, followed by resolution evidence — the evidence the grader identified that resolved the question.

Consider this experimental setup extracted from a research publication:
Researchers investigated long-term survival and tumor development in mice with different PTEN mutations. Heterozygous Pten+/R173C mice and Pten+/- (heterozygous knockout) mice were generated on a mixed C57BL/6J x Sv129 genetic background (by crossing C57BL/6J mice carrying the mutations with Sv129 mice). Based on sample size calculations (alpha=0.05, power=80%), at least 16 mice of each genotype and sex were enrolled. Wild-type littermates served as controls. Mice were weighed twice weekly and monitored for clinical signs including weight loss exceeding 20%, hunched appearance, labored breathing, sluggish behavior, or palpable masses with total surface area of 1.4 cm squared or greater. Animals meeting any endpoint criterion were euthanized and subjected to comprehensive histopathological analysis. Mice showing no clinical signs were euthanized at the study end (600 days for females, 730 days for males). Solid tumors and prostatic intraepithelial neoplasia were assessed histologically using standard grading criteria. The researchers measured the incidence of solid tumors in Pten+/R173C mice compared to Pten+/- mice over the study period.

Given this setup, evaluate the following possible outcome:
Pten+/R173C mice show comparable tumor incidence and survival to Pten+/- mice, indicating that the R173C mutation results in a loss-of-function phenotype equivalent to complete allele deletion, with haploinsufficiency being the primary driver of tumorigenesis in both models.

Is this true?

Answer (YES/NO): NO